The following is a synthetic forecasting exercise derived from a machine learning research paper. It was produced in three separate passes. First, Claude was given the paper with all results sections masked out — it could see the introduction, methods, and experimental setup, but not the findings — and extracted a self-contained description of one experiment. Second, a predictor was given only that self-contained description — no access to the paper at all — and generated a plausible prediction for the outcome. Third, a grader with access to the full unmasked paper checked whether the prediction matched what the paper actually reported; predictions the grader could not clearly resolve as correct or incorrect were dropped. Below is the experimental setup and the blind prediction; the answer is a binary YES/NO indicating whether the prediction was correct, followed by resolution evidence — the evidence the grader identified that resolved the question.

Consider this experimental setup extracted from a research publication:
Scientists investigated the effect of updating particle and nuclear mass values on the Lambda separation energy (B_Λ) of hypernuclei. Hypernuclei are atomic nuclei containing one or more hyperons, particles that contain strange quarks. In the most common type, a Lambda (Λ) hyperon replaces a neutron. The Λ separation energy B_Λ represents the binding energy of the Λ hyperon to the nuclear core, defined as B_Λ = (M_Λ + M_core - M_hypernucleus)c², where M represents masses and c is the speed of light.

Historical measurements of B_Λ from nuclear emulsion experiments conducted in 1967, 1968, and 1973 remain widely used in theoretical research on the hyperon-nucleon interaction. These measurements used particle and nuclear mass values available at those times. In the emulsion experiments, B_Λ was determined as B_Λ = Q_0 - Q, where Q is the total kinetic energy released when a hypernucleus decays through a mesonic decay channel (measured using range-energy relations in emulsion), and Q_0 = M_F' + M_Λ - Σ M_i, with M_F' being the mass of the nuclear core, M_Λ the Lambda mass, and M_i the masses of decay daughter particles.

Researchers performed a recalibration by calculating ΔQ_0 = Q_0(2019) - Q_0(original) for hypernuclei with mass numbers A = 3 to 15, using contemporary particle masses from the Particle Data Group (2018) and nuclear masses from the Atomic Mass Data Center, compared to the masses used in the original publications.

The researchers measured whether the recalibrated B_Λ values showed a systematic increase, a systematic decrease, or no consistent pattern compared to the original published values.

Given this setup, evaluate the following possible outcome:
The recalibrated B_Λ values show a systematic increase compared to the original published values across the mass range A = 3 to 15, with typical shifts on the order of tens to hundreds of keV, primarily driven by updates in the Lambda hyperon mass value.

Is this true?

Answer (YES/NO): YES